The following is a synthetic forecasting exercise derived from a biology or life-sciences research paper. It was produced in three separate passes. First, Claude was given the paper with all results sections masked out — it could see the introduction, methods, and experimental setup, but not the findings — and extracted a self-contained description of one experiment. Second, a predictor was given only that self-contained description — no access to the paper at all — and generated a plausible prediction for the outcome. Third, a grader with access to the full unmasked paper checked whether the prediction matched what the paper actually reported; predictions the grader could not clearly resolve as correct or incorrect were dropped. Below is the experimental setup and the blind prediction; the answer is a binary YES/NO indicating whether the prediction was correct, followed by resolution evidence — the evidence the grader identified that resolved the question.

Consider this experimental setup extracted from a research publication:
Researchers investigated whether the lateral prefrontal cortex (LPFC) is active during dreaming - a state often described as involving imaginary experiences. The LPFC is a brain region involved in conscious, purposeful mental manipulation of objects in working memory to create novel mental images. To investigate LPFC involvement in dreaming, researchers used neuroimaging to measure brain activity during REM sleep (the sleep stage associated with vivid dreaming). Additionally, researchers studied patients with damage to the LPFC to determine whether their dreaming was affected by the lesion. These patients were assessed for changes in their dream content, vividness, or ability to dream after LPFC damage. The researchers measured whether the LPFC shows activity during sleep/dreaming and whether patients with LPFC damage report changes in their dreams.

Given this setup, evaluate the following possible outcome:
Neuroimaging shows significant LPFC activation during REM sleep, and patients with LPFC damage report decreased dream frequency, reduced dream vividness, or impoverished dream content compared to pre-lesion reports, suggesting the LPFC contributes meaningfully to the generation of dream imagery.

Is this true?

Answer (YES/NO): NO